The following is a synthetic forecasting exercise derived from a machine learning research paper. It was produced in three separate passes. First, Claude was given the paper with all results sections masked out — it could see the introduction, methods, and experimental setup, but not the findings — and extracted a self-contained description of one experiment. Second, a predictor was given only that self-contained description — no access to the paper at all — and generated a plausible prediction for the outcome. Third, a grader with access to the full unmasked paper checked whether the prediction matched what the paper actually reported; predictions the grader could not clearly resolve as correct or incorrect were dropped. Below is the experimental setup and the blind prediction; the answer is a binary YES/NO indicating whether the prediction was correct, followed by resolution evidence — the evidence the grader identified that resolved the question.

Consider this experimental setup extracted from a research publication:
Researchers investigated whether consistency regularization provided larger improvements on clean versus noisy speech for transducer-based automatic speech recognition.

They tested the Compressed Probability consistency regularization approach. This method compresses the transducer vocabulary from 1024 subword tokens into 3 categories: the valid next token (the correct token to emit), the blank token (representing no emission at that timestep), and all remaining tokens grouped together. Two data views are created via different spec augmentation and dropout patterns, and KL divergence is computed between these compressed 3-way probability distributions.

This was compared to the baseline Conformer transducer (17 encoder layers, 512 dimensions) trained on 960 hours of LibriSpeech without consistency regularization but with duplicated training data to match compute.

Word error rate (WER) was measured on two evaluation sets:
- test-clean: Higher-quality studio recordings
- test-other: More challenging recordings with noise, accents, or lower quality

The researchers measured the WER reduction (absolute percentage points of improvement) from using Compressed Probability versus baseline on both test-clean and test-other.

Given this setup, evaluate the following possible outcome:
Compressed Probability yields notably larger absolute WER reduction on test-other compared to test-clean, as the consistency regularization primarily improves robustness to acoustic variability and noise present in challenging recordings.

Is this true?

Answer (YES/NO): YES